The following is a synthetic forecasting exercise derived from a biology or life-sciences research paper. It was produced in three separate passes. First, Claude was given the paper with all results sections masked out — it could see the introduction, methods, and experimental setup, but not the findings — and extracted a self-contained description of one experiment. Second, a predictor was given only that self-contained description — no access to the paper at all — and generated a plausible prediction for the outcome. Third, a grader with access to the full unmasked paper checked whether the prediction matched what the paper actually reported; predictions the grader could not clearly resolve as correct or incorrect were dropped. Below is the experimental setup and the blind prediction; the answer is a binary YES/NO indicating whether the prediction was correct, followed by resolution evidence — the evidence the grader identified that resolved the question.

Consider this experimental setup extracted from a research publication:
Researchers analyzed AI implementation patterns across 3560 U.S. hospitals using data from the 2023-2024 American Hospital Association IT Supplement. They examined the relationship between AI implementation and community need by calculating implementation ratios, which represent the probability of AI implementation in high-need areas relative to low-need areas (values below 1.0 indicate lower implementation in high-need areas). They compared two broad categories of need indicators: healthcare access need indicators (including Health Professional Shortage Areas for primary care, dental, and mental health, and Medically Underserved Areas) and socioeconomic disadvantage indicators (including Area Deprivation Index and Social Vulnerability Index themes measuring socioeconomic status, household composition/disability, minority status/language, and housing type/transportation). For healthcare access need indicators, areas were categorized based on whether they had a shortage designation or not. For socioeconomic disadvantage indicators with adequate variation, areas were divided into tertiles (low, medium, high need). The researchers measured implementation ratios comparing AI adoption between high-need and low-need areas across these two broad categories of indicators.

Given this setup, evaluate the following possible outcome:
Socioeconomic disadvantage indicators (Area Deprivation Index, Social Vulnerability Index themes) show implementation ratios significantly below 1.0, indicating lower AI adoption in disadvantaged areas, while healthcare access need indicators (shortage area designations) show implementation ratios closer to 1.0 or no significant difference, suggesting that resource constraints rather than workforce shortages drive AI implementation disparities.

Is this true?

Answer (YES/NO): NO